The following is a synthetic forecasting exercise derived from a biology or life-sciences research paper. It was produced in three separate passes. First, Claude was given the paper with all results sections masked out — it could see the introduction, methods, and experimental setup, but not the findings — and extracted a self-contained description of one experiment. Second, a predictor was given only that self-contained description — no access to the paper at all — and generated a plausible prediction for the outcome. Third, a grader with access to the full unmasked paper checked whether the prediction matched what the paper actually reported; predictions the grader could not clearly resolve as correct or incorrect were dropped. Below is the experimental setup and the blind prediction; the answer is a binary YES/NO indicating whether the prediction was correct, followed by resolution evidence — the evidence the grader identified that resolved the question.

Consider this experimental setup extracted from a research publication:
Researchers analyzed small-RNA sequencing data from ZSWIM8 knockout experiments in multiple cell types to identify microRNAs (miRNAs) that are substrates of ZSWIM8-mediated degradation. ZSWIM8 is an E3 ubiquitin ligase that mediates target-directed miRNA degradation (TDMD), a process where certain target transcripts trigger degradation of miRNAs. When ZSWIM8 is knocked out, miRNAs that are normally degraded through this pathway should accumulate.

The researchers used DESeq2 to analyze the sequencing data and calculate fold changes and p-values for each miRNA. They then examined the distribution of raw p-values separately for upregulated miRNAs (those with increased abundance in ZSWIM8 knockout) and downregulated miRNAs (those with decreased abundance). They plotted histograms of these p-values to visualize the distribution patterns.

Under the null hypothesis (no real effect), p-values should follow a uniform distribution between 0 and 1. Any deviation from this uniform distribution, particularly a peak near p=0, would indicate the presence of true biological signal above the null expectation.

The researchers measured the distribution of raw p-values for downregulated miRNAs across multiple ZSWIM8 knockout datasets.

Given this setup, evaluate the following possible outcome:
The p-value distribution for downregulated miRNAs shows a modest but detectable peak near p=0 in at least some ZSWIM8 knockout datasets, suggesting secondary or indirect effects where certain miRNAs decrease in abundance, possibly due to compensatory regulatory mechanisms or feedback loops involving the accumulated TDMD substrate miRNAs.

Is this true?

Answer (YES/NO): YES